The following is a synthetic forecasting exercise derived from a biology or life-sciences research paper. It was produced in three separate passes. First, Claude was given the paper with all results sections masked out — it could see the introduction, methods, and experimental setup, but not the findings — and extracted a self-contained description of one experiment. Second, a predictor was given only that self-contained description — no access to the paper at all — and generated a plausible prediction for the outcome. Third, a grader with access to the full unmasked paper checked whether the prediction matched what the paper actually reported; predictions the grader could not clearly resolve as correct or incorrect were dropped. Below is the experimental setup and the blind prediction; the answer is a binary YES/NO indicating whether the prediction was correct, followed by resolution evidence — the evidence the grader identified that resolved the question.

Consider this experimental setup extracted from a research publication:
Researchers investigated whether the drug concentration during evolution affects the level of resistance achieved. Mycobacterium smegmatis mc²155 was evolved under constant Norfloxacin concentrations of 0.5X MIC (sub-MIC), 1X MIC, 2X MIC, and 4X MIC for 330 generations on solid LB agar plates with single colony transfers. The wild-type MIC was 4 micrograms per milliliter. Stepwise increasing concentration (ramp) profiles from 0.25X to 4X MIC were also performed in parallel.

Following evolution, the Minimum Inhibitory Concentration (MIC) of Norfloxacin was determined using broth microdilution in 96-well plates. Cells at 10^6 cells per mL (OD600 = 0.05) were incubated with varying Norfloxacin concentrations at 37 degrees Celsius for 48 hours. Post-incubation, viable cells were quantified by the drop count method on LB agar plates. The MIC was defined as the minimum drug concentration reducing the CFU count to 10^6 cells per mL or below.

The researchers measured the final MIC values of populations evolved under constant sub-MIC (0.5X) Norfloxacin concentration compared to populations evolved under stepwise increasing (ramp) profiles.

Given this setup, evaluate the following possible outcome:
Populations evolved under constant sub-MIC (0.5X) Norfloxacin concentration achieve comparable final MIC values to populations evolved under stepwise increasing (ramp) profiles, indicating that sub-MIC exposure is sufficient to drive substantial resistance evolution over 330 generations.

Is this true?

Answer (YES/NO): NO